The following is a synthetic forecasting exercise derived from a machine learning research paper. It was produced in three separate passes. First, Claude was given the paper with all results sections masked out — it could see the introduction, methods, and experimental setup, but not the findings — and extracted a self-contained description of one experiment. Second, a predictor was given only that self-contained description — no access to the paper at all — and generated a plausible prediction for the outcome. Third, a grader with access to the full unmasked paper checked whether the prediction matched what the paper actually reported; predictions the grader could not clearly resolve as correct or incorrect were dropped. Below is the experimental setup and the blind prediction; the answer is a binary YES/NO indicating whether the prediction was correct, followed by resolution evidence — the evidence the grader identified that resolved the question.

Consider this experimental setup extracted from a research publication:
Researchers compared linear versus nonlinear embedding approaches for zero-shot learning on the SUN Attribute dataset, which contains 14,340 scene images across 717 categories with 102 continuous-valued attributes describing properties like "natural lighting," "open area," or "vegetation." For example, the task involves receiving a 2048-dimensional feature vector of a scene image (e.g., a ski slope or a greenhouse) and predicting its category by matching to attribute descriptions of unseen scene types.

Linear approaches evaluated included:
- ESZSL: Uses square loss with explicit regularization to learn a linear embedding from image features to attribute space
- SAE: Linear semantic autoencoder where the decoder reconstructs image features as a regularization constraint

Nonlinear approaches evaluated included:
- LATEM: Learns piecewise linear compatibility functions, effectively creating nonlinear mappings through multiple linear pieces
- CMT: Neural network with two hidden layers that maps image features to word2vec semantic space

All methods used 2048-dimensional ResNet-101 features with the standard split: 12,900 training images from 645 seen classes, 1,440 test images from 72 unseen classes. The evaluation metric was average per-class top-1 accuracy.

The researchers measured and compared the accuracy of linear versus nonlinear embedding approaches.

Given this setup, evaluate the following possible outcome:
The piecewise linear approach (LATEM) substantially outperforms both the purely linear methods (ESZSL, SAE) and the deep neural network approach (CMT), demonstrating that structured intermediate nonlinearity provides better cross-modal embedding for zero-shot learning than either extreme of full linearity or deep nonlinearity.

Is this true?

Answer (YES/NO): NO